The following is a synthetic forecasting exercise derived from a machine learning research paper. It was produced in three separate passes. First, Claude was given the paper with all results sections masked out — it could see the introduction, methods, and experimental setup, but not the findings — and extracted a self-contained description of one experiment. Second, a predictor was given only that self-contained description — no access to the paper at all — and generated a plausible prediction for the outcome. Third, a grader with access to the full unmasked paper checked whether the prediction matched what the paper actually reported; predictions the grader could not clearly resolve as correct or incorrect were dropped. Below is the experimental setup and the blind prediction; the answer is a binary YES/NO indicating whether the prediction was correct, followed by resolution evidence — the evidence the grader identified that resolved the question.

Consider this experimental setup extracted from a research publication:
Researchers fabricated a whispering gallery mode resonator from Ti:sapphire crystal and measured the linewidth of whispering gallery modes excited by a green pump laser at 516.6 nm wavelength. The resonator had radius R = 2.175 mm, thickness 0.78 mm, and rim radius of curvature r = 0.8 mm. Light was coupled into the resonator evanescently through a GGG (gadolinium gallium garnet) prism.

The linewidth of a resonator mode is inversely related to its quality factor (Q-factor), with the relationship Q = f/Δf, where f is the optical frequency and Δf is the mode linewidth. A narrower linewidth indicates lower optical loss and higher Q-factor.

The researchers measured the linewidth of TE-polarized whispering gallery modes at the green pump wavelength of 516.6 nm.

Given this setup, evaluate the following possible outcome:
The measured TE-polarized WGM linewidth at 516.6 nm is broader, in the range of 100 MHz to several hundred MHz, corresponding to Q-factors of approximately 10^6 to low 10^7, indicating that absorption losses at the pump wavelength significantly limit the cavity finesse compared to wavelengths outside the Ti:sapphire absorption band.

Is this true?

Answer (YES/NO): NO